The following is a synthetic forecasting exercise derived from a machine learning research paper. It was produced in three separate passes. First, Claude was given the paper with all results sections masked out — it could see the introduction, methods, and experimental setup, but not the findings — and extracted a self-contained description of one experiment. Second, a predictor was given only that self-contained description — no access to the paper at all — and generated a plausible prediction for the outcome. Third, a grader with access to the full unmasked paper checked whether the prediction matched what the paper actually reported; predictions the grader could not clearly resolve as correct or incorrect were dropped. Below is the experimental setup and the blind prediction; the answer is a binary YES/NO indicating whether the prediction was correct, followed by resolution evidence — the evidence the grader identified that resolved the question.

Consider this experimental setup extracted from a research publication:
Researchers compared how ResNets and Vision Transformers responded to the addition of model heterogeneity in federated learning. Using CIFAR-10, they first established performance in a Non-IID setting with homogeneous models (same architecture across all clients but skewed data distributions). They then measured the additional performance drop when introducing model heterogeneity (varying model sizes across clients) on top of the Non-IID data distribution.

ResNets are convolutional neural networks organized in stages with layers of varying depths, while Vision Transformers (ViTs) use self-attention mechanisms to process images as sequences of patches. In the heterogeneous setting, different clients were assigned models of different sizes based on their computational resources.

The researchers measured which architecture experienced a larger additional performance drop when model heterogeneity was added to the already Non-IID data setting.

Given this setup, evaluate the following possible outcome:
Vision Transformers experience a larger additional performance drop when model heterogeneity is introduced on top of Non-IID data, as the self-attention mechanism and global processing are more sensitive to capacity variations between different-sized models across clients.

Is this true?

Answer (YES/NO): NO